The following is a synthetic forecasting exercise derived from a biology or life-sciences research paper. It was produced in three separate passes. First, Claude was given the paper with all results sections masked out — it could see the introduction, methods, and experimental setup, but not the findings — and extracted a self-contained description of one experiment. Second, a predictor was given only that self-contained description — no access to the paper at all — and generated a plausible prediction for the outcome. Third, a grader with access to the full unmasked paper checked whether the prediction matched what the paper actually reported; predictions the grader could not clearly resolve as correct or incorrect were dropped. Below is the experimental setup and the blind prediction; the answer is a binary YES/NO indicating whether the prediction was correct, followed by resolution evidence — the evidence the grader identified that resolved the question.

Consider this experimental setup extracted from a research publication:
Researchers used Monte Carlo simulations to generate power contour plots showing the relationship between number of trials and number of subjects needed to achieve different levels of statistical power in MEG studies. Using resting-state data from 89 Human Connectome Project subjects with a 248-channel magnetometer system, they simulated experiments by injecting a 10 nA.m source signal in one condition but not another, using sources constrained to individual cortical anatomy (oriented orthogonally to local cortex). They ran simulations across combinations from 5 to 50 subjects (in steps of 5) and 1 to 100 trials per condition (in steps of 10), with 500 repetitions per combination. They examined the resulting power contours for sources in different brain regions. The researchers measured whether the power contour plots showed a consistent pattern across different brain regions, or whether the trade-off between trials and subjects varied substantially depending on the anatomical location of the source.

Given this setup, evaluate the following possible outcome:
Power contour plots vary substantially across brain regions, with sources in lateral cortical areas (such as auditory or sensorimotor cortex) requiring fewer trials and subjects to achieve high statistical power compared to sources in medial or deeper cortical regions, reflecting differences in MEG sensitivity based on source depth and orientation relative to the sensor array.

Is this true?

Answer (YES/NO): NO